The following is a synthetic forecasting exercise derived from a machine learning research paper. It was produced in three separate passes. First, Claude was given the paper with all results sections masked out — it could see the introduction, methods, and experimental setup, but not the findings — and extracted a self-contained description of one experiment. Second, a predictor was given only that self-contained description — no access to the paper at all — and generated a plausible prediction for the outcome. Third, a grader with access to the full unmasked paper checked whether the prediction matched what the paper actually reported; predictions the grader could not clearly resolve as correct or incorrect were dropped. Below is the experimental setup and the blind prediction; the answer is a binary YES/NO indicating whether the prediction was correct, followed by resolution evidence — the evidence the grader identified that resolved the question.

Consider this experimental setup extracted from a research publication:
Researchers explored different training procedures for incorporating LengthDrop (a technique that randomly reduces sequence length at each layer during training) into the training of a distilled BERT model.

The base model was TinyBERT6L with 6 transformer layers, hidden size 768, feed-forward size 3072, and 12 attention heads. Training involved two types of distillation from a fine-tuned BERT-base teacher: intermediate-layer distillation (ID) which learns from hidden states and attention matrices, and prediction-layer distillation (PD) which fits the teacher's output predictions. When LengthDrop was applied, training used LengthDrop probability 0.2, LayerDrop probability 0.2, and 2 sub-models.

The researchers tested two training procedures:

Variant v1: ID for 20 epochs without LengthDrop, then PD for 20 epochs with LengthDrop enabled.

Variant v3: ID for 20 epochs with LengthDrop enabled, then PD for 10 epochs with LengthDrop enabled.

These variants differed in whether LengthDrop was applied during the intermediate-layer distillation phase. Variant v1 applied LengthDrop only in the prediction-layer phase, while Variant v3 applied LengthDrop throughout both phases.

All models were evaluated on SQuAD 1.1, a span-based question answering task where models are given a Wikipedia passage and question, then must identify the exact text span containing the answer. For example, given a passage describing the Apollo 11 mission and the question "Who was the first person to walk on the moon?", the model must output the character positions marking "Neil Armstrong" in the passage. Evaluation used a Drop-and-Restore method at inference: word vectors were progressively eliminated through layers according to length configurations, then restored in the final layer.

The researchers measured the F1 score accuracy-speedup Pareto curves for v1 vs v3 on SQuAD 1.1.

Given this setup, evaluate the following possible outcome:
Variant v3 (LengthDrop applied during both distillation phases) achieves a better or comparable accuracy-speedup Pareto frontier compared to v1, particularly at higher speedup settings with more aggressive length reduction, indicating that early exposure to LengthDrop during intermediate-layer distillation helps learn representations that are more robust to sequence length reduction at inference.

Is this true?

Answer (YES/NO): NO